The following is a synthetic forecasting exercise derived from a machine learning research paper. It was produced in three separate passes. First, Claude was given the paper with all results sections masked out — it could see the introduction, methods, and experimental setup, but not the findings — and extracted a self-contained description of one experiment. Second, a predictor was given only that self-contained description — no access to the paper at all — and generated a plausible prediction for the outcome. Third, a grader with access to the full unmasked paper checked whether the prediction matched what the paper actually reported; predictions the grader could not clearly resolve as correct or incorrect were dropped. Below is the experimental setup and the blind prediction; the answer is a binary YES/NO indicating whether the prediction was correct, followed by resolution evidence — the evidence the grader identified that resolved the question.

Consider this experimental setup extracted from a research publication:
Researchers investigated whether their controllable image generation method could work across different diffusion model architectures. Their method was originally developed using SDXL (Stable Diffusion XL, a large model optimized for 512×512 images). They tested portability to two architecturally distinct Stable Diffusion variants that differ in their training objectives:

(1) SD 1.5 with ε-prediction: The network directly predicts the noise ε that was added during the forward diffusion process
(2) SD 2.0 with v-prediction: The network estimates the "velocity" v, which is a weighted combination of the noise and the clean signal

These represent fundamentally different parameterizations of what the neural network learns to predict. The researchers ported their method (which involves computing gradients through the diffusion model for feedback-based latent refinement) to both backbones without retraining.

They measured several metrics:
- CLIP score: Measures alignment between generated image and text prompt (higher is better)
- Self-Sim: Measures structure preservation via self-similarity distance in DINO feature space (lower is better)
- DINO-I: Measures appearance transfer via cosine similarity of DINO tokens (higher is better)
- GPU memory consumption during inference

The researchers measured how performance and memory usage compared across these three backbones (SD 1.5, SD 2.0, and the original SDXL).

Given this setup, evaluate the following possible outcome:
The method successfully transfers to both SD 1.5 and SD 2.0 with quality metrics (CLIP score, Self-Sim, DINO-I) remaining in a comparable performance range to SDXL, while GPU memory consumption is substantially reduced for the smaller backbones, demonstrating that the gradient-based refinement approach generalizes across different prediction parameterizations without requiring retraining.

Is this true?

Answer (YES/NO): NO